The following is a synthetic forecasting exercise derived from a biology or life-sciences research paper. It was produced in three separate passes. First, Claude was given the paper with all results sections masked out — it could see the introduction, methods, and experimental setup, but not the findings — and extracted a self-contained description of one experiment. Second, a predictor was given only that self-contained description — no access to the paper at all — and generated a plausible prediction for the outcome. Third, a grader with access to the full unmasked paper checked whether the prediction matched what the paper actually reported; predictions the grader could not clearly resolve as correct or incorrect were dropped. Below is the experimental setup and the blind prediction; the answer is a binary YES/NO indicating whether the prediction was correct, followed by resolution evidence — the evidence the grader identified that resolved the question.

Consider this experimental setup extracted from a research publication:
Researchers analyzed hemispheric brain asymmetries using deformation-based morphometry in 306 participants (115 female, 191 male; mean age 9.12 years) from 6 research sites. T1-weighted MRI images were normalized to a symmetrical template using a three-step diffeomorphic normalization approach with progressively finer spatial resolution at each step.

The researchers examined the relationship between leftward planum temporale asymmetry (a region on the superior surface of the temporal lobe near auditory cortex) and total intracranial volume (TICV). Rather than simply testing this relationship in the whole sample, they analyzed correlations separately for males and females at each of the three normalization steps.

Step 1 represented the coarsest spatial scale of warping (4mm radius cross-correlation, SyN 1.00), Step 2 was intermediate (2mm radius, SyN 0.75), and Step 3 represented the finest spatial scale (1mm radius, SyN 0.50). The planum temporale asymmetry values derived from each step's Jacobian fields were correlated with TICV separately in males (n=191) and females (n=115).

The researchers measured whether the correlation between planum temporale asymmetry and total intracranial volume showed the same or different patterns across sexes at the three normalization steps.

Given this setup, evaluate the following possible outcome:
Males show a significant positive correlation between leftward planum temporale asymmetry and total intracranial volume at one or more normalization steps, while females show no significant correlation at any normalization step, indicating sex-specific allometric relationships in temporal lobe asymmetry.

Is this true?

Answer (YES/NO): NO